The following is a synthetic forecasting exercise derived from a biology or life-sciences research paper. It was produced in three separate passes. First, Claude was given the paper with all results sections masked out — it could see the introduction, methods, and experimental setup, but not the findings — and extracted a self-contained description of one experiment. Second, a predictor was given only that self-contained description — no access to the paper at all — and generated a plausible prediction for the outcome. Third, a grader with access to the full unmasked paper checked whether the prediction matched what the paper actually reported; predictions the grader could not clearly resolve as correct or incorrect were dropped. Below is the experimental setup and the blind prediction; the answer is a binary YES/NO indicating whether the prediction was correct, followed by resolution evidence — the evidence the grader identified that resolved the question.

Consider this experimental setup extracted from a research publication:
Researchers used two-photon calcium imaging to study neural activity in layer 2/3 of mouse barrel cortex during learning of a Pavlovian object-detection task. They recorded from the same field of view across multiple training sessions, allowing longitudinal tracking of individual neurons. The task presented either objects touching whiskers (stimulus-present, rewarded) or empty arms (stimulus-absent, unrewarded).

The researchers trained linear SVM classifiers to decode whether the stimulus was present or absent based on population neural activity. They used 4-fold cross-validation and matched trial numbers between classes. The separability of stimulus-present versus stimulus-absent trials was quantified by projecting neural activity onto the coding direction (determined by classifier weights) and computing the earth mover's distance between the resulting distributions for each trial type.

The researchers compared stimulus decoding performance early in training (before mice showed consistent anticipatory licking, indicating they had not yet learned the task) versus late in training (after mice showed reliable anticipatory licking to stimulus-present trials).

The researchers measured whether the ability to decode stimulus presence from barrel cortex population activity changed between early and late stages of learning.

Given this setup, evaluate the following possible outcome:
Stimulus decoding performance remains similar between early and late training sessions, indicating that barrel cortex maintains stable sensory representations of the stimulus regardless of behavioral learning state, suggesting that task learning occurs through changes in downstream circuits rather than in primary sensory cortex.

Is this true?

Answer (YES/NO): NO